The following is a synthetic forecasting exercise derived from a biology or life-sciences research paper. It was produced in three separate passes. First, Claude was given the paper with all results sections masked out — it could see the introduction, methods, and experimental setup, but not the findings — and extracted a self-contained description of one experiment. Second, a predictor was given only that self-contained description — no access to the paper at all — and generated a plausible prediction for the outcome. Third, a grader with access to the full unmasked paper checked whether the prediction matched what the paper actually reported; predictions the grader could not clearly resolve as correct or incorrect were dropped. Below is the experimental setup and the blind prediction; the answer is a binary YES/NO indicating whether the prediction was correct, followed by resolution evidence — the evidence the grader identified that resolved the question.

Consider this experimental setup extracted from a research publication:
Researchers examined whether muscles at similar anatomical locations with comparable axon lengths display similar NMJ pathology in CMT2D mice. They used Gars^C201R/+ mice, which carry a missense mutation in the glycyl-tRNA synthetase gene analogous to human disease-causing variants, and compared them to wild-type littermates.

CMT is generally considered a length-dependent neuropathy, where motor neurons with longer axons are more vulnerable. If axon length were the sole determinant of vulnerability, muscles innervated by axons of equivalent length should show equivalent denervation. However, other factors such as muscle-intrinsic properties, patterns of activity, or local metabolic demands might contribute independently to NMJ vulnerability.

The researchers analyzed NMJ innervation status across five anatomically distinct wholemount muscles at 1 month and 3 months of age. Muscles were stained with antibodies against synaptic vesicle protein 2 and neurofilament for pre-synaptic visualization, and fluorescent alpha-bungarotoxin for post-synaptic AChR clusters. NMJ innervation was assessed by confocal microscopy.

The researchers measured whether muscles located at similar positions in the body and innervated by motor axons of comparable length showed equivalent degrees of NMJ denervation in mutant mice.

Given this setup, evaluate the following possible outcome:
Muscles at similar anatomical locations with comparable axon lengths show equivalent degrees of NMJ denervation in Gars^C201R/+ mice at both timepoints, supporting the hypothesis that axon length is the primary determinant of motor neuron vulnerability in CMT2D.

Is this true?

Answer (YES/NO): NO